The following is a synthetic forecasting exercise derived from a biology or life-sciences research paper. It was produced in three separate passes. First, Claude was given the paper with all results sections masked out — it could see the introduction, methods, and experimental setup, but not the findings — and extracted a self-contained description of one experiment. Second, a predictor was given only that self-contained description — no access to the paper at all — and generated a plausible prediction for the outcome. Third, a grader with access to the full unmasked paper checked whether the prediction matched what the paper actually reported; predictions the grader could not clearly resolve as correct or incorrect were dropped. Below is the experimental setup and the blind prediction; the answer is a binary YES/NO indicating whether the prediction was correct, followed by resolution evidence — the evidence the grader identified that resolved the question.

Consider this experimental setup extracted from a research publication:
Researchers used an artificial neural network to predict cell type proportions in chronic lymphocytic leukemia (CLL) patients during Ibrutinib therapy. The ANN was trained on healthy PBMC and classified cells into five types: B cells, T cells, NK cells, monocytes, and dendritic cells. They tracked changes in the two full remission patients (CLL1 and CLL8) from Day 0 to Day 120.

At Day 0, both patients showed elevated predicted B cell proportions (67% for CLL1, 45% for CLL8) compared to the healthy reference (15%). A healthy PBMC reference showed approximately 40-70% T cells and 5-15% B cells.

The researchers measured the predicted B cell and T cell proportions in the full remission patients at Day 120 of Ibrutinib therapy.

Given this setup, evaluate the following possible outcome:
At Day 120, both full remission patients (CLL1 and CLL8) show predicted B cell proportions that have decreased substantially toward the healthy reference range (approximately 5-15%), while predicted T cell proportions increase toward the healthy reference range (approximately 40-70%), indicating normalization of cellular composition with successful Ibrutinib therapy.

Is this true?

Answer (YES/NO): YES